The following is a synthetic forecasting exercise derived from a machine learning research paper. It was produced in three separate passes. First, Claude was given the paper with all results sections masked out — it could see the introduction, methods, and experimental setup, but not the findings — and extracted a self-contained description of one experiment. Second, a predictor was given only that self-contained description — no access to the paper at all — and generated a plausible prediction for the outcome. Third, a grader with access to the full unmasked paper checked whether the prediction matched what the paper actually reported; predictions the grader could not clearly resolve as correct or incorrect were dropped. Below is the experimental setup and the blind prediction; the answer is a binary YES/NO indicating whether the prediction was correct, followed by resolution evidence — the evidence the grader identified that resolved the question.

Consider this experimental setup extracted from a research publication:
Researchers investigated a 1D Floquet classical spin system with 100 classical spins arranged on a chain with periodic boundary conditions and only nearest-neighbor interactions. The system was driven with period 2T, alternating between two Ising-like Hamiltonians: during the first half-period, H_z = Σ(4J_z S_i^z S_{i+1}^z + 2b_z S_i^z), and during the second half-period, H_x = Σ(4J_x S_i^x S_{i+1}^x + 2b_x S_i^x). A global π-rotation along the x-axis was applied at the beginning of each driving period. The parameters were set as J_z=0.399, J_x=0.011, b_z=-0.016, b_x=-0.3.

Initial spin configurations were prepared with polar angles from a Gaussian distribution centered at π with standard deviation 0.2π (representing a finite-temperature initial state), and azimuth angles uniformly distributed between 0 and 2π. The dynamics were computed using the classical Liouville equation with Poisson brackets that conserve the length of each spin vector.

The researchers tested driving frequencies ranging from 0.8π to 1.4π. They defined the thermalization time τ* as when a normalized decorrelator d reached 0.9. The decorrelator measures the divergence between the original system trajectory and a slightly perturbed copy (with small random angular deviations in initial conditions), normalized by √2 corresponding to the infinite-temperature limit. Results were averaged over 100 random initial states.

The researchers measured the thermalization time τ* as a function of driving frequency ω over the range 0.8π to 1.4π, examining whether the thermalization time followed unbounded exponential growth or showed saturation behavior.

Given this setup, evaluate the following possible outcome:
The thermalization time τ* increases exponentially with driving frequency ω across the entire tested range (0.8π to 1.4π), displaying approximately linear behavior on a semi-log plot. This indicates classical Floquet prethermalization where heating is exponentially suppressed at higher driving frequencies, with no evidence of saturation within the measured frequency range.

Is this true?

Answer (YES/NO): NO